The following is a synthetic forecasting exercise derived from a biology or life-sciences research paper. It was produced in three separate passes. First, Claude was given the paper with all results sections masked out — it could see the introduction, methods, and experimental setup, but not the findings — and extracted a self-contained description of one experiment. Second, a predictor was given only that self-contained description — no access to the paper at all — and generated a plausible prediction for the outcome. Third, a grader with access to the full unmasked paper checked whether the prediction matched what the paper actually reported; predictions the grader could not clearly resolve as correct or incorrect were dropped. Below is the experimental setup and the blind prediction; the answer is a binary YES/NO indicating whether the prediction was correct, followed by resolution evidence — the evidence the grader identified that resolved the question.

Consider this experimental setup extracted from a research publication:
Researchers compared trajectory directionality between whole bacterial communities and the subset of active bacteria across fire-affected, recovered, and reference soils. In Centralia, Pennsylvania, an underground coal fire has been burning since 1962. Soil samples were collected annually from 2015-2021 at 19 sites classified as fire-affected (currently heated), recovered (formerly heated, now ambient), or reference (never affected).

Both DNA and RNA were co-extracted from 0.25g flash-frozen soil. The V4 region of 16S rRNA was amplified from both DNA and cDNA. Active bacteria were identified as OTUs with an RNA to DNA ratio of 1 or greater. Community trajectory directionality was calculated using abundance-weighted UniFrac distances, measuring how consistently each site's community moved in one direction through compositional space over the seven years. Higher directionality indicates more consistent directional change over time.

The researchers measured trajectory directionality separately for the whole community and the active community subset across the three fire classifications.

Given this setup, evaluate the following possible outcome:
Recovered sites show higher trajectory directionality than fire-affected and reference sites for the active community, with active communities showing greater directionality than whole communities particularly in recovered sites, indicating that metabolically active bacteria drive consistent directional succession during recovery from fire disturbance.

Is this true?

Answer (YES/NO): NO